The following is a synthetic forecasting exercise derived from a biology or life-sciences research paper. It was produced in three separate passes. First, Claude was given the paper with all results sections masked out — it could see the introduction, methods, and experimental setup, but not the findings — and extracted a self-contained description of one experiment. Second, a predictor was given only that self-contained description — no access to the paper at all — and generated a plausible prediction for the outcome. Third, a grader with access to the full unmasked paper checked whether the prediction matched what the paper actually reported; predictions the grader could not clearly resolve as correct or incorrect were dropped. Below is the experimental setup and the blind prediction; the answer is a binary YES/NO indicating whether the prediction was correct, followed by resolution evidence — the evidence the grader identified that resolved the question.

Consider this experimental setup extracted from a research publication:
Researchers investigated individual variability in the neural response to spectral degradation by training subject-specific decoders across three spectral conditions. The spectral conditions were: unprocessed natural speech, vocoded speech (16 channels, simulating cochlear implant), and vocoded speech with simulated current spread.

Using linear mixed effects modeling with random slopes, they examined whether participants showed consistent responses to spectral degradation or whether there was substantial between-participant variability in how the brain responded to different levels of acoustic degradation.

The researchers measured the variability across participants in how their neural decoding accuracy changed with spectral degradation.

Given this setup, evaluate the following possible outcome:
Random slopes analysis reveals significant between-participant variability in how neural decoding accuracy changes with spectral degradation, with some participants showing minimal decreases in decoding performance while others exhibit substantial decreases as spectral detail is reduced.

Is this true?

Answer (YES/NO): NO